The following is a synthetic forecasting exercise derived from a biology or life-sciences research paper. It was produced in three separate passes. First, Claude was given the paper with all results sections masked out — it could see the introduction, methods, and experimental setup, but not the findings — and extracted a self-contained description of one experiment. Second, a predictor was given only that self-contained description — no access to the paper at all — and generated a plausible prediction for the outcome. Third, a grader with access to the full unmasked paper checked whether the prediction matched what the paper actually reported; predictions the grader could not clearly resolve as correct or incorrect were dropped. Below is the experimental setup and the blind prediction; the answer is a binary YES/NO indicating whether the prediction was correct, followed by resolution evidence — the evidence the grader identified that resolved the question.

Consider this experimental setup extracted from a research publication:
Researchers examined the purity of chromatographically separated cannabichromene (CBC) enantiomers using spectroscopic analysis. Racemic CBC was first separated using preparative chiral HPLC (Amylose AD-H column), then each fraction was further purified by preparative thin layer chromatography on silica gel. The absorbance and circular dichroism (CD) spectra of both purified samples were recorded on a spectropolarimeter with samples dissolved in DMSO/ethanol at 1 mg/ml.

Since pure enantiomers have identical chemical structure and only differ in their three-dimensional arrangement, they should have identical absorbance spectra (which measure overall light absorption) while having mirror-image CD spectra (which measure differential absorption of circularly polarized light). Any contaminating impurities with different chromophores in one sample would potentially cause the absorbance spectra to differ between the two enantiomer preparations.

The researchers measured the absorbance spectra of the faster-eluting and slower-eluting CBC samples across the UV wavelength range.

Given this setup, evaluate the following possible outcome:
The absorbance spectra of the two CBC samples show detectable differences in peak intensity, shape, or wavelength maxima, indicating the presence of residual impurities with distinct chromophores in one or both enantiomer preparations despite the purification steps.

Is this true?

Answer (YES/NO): YES